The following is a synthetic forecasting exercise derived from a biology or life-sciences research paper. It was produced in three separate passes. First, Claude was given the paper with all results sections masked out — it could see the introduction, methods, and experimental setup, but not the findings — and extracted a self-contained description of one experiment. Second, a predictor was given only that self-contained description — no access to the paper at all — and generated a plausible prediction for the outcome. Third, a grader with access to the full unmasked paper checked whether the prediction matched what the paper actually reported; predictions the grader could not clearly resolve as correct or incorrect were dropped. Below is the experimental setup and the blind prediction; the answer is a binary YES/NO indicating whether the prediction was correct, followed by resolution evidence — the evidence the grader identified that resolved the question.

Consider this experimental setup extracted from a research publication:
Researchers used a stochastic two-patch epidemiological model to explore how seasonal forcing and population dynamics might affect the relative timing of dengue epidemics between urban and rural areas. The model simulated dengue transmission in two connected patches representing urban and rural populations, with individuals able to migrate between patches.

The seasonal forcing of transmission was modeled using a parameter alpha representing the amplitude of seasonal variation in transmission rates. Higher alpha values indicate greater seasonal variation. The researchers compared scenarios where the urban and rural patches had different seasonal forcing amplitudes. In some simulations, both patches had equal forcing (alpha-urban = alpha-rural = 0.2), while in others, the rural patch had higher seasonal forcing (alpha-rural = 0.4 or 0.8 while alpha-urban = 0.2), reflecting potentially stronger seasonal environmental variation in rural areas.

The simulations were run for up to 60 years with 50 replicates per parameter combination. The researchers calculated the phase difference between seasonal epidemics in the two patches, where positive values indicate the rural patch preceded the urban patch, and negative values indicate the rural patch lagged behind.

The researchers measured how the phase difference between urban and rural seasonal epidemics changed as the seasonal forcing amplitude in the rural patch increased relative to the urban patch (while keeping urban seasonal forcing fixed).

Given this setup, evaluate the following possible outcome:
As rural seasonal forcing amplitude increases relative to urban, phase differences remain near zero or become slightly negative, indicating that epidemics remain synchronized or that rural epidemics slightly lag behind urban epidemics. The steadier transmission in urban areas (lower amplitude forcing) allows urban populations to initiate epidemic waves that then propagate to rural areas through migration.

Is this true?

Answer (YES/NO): NO